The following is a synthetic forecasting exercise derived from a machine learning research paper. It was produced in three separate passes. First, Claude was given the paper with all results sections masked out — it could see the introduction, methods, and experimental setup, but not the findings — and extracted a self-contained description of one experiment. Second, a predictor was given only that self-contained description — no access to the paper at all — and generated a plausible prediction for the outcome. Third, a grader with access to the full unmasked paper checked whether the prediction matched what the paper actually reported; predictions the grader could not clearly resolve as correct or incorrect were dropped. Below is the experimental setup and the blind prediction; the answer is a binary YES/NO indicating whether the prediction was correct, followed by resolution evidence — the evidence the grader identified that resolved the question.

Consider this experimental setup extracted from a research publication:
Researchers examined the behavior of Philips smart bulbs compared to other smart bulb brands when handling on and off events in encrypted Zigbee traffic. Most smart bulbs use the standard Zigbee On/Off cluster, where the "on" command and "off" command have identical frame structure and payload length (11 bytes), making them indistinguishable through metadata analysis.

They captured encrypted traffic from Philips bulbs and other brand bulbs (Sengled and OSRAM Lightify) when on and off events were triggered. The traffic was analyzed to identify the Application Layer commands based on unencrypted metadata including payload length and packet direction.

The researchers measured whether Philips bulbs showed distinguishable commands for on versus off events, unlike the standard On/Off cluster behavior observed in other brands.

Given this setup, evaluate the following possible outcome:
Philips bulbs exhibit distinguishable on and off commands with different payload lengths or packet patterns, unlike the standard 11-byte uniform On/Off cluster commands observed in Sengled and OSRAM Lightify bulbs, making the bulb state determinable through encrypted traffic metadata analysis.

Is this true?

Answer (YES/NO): YES